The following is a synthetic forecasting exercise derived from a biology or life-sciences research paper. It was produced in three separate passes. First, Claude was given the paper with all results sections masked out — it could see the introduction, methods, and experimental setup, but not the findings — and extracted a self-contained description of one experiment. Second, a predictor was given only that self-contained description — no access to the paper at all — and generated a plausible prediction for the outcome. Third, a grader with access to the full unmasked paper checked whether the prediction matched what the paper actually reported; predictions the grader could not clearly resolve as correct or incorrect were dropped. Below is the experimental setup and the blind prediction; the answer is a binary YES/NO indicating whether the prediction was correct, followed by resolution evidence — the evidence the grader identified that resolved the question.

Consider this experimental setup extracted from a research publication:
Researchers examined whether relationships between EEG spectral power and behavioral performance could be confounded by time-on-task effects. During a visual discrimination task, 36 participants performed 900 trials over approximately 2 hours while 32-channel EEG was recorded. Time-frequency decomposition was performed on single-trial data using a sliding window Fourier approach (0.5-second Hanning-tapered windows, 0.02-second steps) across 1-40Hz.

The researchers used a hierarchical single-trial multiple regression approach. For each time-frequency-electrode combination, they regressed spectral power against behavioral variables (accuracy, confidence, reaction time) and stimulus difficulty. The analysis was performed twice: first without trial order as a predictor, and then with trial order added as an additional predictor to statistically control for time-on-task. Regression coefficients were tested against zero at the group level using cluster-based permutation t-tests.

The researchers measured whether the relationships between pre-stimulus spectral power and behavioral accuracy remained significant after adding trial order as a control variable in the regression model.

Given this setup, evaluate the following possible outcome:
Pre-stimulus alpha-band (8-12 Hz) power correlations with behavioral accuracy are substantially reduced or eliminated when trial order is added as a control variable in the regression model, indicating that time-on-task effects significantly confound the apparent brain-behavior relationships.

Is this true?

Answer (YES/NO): NO